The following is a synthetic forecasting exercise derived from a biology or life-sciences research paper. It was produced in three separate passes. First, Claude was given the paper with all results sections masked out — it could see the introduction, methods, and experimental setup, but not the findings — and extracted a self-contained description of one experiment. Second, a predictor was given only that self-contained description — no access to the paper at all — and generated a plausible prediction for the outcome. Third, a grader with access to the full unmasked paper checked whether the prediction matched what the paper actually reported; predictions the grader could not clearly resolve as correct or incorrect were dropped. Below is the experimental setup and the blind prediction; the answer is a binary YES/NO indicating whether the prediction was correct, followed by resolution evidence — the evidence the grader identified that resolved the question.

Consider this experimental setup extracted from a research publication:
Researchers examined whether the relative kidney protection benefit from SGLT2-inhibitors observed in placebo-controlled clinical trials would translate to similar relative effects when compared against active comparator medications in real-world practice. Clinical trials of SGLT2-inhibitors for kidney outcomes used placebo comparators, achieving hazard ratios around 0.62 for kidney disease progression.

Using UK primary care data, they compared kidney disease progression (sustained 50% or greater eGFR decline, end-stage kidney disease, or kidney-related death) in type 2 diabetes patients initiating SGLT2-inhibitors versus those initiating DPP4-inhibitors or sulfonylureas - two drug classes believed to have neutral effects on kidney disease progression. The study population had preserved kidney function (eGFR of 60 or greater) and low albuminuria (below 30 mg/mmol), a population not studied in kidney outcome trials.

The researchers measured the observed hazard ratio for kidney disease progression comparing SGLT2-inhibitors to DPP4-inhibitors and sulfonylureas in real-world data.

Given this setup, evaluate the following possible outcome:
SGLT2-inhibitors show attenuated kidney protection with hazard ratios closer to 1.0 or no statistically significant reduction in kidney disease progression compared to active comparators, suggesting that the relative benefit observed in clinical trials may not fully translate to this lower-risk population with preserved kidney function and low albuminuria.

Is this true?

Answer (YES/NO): NO